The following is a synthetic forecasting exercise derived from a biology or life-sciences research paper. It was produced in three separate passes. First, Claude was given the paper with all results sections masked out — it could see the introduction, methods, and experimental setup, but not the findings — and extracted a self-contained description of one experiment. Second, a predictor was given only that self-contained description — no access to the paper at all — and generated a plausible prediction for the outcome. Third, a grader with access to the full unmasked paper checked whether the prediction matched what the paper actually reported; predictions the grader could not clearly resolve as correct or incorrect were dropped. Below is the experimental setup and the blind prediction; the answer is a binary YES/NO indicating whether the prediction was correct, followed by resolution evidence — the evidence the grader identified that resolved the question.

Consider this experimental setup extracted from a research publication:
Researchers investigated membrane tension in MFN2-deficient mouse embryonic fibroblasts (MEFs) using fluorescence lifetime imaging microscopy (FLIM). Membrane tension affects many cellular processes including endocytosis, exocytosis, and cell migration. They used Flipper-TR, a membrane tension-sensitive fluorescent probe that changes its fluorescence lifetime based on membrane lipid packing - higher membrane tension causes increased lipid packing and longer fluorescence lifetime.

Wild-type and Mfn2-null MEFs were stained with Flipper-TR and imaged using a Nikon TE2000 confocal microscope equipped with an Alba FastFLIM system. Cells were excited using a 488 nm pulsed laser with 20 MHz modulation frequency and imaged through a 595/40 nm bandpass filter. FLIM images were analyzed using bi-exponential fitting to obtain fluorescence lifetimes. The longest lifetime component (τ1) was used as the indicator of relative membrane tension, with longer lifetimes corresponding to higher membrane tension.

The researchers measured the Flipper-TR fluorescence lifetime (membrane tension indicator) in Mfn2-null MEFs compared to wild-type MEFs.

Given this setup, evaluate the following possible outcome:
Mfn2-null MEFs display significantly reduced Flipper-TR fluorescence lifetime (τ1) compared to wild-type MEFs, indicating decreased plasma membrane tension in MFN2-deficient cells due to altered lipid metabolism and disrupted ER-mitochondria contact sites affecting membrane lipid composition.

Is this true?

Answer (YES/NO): YES